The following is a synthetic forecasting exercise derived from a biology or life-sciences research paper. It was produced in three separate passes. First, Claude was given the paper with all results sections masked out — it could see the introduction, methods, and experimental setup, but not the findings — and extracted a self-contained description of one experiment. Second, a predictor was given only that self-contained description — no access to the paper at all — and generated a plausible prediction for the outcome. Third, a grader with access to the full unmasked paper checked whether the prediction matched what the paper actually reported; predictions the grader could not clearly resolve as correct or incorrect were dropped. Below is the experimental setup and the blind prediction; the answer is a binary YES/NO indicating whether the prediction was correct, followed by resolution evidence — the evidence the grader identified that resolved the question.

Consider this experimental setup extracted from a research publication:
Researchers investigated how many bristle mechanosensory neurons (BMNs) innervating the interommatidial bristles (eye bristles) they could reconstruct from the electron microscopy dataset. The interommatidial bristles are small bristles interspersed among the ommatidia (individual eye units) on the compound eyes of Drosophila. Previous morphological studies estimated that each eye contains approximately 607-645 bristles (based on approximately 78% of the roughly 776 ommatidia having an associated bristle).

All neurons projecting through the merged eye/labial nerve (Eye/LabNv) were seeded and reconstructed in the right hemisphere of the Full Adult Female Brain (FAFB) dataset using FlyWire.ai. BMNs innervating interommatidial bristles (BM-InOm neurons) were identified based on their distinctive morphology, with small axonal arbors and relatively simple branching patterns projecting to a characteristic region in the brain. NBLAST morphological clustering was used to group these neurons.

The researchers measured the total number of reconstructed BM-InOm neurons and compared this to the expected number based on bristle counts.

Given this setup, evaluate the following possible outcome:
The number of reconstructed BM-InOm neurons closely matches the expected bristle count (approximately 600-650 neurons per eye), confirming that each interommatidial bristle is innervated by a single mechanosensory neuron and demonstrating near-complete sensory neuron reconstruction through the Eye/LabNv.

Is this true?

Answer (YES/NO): NO